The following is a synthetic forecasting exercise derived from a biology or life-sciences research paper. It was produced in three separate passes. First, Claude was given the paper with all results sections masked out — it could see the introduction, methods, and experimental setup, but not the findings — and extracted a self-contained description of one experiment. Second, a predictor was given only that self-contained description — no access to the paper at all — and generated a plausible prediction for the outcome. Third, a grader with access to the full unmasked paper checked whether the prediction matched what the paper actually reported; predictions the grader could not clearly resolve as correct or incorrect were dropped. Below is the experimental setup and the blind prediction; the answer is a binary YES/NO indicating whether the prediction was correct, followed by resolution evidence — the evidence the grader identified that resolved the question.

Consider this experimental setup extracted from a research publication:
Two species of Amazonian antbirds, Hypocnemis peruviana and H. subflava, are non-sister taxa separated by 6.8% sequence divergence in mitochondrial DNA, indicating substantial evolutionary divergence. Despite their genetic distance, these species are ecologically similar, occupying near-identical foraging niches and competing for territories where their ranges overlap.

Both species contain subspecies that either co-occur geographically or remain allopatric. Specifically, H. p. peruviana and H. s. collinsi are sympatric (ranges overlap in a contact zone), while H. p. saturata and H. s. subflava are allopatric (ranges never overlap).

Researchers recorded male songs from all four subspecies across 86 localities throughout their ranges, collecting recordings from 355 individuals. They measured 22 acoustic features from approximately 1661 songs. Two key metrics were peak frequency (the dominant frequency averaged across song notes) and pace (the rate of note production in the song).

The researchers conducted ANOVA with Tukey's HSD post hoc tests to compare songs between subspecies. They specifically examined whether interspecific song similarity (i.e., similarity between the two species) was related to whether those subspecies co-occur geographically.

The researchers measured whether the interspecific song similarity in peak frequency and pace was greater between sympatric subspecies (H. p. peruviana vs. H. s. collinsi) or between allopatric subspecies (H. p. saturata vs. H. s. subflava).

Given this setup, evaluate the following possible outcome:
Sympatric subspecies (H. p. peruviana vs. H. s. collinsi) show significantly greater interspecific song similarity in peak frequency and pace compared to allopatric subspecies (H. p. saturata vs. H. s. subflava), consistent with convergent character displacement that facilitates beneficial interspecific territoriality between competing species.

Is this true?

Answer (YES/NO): YES